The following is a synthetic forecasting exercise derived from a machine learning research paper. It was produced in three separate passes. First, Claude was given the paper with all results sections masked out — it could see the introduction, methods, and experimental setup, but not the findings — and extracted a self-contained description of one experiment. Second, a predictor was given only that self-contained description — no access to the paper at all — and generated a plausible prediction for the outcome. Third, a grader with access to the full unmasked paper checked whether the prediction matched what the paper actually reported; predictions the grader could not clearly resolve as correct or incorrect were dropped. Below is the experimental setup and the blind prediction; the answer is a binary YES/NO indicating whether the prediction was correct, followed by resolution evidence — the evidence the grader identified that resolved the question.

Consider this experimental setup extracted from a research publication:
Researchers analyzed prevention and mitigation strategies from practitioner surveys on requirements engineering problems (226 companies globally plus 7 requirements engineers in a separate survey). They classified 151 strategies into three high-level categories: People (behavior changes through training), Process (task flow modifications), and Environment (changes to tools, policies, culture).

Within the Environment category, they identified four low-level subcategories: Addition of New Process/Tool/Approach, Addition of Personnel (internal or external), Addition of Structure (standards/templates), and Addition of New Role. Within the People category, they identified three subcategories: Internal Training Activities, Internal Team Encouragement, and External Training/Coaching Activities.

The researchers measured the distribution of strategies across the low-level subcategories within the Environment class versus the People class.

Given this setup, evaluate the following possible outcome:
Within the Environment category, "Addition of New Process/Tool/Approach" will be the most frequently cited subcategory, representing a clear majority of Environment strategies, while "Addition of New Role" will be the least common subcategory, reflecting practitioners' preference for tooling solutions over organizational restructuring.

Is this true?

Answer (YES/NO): NO